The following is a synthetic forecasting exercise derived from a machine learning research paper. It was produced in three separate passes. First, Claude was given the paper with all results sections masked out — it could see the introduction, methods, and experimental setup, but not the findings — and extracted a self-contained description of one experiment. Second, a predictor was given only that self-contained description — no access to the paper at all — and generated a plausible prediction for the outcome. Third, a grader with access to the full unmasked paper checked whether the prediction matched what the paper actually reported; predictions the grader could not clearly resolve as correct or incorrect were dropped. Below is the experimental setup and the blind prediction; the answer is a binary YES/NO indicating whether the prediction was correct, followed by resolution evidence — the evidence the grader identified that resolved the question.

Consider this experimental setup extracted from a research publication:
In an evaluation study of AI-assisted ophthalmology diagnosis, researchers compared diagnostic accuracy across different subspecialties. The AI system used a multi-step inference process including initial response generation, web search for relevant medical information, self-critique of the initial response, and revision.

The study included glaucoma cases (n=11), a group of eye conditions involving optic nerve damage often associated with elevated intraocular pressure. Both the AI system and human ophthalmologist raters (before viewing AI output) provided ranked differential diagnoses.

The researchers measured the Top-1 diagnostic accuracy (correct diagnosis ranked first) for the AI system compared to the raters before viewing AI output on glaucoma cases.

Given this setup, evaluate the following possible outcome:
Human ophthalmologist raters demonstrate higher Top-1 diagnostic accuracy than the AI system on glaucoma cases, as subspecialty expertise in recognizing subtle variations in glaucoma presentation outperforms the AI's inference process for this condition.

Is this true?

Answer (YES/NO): NO